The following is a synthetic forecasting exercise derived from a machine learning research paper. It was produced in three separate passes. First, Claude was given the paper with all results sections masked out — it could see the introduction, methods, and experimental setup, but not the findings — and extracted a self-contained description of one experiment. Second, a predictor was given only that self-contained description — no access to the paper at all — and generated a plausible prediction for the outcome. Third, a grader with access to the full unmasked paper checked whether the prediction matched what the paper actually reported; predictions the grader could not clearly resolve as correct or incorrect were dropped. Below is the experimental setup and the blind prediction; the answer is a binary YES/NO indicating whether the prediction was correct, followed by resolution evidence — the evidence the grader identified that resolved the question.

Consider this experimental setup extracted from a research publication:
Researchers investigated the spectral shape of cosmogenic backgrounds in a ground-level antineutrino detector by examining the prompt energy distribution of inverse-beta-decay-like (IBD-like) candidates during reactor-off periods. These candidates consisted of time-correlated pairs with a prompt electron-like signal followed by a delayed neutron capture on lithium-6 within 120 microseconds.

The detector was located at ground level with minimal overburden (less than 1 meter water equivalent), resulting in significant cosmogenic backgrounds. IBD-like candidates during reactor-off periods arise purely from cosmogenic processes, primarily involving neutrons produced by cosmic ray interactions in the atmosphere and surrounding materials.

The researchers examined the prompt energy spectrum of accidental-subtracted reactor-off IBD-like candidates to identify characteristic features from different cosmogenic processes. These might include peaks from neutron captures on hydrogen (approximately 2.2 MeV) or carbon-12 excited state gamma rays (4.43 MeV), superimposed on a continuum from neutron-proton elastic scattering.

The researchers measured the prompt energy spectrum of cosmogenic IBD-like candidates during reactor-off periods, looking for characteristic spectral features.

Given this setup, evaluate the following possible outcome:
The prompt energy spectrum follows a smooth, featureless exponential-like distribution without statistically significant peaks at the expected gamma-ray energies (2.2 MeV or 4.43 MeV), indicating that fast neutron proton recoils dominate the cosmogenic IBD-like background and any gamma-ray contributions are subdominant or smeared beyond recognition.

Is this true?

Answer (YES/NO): NO